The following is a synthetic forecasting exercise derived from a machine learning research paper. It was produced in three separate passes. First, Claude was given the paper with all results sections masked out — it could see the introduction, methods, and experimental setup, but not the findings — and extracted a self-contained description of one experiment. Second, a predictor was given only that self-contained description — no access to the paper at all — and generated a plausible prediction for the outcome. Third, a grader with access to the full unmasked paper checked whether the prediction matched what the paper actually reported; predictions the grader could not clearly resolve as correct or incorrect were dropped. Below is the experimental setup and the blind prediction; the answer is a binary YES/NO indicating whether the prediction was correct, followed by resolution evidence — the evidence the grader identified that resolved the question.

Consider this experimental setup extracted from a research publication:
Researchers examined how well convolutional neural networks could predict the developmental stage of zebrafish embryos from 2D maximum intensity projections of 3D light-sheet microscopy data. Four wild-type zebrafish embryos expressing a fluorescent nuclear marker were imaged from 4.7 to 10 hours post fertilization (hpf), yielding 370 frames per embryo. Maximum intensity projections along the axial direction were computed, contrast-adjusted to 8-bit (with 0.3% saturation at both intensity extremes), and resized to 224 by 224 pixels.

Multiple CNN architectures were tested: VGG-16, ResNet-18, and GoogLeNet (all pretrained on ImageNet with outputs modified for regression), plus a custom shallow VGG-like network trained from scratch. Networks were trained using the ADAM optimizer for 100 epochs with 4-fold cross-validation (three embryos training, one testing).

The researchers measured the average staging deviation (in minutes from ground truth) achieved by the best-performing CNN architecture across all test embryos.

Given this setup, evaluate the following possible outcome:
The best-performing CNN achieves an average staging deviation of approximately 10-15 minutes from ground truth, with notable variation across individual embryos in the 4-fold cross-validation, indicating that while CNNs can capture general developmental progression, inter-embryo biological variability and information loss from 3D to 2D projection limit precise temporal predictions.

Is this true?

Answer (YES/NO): NO